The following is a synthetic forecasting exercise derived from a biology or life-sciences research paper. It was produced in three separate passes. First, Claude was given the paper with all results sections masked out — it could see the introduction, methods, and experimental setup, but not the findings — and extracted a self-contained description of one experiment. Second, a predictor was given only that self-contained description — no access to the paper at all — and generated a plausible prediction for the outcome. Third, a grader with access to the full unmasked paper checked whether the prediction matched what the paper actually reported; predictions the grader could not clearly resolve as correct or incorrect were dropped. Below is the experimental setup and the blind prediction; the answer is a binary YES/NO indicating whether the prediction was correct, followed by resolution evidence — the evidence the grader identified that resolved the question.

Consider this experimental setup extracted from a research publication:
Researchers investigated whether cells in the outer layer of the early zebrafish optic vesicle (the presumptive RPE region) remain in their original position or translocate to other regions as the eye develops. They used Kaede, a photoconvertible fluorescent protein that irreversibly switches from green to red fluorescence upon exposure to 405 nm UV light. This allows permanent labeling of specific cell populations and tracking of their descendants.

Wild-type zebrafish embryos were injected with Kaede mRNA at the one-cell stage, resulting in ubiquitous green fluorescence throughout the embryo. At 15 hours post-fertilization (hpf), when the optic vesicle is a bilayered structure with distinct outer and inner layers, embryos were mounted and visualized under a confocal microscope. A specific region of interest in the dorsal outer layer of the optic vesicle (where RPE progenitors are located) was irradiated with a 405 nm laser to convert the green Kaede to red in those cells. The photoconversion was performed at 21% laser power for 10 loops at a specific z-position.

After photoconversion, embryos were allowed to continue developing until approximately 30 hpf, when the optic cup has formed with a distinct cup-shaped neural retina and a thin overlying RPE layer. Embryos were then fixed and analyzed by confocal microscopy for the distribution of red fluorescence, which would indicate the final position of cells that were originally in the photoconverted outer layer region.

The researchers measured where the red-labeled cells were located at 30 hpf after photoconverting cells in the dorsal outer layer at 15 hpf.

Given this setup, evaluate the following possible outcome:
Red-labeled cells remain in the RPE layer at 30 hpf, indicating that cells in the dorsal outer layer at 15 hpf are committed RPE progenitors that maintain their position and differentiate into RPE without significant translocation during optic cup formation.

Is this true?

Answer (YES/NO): YES